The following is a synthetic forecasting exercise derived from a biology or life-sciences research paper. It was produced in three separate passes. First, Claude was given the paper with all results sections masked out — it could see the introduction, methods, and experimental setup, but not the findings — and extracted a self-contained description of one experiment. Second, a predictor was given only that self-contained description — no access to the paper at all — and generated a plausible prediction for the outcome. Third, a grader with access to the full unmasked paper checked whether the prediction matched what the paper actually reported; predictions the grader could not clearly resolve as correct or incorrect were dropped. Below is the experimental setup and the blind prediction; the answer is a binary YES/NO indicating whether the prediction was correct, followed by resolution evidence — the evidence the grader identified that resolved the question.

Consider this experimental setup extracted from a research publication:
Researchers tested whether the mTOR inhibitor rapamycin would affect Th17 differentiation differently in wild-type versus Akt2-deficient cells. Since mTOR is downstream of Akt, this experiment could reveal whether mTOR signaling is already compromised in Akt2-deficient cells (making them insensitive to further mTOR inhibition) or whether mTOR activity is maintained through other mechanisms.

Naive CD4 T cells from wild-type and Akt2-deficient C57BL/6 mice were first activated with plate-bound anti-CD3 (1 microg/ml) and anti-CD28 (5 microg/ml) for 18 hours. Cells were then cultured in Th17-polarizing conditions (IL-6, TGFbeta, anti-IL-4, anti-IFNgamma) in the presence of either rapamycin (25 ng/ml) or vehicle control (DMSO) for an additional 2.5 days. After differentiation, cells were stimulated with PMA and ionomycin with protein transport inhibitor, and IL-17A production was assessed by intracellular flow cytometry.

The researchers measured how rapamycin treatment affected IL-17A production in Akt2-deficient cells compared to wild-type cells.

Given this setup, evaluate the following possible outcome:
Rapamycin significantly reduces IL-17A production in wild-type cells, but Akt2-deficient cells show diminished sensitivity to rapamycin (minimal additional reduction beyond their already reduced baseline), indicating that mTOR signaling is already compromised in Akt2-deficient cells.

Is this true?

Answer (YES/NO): NO